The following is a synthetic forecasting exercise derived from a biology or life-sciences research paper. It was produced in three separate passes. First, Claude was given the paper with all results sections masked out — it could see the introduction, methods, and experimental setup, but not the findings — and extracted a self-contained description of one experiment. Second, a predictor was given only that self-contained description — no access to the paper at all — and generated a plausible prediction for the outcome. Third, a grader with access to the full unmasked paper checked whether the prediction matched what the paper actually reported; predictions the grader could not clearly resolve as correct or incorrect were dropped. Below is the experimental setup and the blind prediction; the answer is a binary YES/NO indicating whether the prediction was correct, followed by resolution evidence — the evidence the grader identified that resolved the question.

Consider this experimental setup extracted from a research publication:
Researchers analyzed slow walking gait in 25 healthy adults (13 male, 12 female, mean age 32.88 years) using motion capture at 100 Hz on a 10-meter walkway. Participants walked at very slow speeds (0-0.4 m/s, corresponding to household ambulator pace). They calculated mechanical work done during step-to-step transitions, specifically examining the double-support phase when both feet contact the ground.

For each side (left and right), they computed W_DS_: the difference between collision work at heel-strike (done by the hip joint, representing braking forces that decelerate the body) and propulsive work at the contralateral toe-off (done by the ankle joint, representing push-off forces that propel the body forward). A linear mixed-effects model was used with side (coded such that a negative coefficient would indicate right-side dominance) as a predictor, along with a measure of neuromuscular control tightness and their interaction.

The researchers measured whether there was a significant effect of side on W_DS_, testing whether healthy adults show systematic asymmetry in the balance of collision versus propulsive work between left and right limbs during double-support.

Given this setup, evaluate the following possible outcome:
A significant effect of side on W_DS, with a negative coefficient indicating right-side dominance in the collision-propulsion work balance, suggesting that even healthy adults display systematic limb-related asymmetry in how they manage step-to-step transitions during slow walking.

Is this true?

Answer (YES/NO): YES